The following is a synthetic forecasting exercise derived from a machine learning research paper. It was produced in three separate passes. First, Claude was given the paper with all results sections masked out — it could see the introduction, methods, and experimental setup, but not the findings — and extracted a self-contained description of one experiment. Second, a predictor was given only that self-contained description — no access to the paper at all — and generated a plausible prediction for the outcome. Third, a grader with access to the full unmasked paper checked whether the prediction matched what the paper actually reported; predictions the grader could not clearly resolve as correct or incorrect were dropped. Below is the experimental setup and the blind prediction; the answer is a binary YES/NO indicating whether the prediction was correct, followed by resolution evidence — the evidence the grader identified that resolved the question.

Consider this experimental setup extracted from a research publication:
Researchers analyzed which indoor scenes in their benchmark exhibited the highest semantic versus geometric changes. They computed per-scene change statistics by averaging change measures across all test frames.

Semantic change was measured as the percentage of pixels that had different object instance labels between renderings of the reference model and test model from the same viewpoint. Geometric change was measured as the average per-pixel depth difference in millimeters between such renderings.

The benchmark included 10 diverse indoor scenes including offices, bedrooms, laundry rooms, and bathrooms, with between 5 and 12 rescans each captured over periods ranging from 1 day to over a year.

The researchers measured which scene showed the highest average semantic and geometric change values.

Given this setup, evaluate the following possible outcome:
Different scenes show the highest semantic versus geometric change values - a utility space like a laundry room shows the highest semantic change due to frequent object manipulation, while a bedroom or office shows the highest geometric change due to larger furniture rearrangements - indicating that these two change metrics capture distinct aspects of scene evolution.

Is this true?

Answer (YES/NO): NO